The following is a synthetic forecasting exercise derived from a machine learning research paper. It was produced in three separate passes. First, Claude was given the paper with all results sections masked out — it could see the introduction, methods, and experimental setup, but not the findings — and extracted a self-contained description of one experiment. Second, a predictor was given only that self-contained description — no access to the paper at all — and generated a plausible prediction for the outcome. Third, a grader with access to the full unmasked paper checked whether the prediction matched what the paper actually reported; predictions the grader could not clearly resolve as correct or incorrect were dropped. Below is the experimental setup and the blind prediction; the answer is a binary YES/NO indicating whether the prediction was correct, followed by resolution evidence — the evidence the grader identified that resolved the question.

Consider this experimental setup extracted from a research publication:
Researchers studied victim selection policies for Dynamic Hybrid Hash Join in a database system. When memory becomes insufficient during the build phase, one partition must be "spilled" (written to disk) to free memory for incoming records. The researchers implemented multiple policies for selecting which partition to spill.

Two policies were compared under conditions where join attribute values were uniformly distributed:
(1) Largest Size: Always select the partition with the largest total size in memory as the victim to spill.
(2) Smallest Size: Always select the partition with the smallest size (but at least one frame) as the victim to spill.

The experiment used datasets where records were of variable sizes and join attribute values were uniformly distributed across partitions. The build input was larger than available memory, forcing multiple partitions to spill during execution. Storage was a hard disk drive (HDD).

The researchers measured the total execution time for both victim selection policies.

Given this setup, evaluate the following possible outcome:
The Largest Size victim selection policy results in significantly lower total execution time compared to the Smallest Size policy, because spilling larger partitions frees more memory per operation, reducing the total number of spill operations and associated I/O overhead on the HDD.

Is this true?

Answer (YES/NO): NO